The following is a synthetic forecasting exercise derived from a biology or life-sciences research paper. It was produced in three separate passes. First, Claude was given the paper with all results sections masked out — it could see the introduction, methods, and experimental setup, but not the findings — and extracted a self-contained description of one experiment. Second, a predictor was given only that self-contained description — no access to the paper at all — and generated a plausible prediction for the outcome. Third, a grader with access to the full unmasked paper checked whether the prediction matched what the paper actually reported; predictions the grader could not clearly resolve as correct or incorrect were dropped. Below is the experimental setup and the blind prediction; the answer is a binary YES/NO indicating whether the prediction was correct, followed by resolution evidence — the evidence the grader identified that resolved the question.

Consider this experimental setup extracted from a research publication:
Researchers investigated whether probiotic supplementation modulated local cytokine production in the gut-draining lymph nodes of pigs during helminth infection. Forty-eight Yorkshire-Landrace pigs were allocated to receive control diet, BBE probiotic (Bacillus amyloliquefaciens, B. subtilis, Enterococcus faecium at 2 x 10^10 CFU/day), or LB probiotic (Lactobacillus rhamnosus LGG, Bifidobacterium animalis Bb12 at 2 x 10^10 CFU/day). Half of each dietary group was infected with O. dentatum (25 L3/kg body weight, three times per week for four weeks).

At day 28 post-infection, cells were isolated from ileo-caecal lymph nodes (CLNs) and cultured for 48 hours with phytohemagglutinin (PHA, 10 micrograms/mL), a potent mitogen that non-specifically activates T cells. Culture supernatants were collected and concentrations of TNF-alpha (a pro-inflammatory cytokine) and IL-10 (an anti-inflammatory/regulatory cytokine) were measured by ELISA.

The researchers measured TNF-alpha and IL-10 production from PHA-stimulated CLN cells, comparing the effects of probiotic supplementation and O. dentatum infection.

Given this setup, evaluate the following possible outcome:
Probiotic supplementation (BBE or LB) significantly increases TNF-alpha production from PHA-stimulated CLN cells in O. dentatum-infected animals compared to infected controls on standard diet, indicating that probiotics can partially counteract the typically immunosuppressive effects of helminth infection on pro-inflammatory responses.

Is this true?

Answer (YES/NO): NO